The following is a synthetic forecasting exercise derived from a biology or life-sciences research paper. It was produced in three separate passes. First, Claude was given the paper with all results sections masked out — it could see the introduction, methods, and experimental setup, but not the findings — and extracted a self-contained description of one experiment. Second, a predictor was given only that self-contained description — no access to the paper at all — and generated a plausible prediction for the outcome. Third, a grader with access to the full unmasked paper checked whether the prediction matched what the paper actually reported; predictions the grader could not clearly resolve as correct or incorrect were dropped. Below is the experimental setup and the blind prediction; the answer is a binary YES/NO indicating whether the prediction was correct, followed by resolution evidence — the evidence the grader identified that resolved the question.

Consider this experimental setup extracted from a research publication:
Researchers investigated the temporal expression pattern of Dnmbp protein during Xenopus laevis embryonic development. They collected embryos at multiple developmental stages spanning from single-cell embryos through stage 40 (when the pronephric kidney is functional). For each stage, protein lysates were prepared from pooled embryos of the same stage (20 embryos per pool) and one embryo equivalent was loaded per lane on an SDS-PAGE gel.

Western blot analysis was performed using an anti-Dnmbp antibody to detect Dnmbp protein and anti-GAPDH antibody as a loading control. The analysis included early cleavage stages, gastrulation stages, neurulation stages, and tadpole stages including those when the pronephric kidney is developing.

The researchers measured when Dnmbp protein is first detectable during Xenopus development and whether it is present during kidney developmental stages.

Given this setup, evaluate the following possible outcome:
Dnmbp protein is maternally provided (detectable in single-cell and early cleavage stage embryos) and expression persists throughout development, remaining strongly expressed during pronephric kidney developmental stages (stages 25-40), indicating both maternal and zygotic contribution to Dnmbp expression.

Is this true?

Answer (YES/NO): YES